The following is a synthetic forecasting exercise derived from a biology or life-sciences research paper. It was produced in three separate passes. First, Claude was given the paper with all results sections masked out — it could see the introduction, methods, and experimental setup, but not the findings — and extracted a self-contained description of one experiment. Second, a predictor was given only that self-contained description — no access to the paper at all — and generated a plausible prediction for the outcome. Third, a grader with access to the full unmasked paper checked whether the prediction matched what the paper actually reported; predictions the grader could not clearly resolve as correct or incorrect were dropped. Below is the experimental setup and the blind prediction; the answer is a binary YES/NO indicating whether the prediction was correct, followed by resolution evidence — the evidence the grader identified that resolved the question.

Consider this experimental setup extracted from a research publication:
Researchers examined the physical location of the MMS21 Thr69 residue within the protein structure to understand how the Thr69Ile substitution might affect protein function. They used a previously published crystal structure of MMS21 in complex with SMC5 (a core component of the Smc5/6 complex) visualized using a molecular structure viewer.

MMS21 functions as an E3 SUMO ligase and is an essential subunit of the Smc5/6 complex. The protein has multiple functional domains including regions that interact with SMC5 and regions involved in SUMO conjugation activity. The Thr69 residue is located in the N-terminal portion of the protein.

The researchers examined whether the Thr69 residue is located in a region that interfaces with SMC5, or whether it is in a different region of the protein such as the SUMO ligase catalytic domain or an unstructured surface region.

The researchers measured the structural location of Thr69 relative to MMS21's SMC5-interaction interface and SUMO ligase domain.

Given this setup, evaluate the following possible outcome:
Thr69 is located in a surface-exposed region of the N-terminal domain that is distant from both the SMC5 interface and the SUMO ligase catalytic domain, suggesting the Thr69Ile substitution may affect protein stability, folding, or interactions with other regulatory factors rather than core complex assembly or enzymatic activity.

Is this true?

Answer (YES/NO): NO